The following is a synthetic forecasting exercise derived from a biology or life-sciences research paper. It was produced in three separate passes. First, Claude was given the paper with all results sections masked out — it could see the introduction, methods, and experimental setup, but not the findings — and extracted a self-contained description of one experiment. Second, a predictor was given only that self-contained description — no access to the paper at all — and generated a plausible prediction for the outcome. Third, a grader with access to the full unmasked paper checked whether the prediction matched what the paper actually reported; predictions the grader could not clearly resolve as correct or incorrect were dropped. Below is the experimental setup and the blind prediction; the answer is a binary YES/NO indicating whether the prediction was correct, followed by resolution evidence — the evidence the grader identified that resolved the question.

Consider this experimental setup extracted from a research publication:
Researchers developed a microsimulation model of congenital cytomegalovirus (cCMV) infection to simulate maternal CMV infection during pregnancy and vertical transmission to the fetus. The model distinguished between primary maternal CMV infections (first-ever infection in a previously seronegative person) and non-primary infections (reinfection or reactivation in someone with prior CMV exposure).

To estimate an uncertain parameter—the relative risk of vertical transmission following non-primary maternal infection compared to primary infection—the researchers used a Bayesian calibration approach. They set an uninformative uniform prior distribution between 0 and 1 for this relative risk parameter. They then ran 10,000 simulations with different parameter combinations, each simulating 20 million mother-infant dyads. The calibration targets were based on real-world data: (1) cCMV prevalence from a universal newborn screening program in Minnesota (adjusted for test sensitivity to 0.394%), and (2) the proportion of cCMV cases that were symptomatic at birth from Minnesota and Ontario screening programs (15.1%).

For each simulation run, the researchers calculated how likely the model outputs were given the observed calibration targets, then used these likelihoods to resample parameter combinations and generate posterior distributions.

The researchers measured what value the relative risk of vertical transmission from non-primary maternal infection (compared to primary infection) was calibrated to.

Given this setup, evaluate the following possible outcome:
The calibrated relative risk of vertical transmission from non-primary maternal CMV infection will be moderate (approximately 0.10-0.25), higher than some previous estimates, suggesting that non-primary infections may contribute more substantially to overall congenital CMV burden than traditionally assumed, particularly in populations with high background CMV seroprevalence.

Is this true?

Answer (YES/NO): NO